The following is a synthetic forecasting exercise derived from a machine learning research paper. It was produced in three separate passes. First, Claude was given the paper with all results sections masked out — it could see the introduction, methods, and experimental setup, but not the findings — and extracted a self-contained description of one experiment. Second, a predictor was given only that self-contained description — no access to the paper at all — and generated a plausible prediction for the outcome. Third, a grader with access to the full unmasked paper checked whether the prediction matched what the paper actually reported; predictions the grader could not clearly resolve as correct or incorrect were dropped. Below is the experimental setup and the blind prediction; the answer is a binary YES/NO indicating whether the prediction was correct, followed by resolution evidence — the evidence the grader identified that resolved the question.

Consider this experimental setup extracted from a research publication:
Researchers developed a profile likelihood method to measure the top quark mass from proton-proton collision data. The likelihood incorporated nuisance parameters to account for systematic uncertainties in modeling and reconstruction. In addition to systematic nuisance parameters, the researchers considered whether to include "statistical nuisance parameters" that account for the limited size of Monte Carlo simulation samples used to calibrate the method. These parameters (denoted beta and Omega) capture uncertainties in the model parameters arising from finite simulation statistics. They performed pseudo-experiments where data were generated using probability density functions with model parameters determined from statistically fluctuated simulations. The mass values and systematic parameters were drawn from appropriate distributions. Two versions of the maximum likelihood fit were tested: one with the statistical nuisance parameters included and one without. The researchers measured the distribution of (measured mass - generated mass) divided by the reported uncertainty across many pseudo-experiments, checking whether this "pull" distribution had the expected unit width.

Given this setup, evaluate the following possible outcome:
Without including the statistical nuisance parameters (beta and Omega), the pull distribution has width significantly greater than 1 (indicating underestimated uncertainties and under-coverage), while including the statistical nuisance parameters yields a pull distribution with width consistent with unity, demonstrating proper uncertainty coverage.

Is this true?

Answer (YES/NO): YES